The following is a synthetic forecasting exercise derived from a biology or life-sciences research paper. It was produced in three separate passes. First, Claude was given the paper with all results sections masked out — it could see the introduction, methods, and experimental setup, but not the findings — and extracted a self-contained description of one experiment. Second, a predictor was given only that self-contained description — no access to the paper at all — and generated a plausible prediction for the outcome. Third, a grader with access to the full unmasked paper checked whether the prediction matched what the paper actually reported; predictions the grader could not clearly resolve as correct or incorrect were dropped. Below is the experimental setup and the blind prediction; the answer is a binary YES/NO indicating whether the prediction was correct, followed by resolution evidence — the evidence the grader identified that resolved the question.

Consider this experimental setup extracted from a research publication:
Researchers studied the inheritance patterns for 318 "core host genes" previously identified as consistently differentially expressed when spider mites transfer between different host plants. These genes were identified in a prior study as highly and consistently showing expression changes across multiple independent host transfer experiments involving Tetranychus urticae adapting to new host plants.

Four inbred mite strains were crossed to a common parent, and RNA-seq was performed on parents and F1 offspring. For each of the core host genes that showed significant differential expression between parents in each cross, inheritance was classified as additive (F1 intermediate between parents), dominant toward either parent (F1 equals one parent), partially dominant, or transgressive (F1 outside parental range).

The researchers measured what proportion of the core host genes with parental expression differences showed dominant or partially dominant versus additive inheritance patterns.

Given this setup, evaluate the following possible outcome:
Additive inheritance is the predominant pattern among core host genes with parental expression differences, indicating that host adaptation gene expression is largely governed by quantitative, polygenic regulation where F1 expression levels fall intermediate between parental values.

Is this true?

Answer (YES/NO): NO